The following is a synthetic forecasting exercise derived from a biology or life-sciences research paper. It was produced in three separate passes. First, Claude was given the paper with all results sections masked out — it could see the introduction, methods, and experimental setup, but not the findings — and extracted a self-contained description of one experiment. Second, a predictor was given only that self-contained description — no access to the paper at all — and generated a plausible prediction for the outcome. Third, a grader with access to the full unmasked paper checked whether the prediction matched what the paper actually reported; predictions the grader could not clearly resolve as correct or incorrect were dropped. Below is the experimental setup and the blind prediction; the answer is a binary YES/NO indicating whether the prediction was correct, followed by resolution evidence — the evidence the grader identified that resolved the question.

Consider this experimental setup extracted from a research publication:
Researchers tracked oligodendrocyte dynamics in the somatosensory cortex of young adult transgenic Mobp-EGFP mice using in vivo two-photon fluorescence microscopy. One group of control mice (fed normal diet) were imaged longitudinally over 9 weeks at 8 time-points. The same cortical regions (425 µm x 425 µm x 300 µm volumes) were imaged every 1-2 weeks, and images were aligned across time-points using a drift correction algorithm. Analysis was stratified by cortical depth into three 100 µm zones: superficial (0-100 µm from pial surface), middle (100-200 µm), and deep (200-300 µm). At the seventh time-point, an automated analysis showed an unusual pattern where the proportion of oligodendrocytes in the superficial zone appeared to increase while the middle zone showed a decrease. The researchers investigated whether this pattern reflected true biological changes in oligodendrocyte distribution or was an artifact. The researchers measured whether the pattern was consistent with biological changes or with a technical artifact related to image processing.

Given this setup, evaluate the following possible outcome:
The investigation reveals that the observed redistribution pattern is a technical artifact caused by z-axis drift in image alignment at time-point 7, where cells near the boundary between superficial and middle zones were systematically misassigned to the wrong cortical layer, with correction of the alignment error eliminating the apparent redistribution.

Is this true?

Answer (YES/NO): NO